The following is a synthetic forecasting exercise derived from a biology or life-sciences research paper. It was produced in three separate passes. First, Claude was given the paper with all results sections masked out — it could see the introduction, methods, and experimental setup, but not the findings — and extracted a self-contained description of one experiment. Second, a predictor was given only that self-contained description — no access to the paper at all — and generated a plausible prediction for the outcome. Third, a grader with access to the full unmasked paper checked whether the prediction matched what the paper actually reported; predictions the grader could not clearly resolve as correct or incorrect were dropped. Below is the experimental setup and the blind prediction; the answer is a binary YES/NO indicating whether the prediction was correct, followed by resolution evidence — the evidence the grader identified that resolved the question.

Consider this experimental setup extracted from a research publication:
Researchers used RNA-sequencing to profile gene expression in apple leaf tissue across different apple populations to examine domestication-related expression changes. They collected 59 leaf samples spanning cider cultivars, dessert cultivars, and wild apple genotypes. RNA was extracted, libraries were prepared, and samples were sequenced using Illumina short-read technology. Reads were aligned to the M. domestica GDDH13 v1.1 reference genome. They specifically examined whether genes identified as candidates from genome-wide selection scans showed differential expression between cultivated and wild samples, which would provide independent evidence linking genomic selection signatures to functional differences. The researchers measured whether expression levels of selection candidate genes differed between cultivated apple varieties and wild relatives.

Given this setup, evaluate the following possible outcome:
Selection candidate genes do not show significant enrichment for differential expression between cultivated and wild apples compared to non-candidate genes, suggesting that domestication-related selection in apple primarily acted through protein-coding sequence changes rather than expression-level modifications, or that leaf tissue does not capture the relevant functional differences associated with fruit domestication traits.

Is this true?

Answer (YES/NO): NO